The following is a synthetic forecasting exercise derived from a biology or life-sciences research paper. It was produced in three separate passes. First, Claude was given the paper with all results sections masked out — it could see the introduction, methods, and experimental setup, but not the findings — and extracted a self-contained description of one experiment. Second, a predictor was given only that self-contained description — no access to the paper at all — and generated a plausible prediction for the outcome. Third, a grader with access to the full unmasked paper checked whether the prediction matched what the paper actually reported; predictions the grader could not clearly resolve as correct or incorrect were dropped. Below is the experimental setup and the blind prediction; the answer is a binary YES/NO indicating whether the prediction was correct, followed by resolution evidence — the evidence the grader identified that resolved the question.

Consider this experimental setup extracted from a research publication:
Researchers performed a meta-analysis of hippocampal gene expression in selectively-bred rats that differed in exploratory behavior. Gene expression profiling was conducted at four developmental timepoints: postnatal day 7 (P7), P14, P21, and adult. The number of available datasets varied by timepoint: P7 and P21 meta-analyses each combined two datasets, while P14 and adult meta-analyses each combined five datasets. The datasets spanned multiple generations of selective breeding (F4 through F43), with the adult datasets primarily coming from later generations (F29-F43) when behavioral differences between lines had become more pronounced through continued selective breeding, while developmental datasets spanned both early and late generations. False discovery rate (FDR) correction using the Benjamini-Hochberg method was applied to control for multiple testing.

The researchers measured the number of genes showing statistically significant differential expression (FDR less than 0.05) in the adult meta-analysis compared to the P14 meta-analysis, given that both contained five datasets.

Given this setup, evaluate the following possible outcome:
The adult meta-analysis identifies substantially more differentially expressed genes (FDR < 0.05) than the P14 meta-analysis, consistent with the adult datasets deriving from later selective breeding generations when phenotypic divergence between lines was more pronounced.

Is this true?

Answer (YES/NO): YES